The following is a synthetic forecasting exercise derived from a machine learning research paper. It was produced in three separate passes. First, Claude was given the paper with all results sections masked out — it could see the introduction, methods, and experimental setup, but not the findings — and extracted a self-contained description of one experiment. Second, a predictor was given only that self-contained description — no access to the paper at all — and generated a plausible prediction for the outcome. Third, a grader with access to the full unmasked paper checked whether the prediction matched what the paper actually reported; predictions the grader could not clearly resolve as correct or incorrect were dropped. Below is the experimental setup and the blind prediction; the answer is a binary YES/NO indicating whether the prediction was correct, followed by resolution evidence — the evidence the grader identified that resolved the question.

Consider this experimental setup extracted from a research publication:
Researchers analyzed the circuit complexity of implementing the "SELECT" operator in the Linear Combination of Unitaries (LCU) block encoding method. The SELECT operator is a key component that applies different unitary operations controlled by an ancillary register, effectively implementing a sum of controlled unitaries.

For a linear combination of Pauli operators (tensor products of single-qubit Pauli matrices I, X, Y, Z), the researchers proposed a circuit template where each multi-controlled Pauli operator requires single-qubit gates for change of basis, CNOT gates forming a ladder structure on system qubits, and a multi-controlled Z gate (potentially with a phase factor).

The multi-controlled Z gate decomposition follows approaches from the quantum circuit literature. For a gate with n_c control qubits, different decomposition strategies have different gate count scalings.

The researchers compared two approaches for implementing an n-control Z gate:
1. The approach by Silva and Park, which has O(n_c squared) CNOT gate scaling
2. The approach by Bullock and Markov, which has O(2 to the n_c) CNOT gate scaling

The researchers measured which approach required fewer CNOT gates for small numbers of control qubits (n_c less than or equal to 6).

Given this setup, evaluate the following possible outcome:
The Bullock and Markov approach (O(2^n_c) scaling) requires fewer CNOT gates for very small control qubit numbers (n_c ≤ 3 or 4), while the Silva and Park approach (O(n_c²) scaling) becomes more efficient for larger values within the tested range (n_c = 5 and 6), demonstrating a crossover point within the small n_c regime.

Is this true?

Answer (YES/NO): NO